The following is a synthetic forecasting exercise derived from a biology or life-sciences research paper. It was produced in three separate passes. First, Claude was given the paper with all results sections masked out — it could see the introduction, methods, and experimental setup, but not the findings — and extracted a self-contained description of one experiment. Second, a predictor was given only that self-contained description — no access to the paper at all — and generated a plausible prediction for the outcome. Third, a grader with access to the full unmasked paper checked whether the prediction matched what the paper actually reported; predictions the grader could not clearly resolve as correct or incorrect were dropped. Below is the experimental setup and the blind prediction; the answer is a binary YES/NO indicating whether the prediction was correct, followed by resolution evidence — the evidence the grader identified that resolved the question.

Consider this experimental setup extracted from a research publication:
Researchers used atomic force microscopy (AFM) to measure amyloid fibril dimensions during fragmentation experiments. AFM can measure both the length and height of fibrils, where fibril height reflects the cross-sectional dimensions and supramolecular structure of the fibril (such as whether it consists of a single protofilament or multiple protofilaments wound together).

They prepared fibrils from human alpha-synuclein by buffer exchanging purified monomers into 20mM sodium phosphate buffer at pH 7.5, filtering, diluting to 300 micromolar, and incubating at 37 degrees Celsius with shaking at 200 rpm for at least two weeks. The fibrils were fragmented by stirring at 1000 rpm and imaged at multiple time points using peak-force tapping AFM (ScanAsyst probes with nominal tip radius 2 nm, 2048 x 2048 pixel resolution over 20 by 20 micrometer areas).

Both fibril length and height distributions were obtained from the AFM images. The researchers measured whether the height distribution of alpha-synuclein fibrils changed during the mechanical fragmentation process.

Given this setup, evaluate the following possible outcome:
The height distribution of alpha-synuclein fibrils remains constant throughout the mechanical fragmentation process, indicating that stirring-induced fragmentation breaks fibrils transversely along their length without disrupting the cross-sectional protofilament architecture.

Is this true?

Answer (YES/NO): YES